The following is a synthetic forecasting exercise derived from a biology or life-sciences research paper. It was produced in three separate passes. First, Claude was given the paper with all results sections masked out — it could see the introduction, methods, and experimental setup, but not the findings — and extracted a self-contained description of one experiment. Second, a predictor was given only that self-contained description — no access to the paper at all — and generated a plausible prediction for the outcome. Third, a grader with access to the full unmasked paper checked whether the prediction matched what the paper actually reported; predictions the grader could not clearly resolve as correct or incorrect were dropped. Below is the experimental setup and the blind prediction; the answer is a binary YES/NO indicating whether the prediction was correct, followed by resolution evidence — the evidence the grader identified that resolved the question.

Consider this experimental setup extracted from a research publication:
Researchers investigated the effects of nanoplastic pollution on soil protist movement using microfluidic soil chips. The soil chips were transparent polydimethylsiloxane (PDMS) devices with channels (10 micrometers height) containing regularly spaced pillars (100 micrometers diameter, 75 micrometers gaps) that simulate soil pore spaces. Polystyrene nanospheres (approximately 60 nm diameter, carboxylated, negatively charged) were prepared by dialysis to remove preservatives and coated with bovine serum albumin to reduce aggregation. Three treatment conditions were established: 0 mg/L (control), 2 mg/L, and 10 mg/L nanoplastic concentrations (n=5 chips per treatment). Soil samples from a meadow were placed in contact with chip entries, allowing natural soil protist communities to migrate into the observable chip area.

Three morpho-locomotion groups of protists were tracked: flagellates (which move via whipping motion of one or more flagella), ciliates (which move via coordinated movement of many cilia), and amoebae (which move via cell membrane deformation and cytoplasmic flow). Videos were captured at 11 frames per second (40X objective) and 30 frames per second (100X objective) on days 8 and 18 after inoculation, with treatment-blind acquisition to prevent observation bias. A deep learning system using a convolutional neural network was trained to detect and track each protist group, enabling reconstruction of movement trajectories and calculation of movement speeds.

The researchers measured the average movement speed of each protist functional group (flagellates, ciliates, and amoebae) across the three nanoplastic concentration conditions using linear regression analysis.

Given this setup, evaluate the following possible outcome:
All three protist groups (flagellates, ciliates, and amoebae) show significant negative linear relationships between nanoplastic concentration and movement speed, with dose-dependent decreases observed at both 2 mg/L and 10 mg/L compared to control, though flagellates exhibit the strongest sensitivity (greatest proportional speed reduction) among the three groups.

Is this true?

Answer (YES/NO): NO